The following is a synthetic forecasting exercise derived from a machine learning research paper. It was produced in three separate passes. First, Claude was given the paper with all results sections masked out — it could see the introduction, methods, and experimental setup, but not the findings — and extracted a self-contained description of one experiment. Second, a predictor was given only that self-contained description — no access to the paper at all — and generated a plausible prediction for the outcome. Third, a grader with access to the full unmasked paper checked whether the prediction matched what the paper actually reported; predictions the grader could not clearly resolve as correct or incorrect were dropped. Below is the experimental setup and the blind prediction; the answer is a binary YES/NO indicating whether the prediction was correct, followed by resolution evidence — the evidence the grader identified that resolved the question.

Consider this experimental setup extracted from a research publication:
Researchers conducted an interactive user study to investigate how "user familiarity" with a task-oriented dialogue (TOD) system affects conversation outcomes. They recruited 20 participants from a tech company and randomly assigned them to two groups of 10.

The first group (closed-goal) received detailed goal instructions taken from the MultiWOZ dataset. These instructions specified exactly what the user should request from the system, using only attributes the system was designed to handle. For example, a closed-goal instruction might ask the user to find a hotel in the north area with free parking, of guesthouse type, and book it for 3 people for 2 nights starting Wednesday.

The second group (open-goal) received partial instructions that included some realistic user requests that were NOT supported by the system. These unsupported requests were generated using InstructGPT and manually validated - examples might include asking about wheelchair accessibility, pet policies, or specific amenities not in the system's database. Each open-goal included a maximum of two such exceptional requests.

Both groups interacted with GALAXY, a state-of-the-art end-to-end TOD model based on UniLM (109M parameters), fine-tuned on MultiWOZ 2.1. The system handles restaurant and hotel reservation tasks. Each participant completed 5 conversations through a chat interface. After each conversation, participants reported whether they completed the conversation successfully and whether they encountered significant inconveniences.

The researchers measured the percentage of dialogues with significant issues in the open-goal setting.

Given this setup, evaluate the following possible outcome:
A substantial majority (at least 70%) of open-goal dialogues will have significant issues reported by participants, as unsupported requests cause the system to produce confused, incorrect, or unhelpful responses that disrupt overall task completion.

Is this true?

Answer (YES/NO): YES